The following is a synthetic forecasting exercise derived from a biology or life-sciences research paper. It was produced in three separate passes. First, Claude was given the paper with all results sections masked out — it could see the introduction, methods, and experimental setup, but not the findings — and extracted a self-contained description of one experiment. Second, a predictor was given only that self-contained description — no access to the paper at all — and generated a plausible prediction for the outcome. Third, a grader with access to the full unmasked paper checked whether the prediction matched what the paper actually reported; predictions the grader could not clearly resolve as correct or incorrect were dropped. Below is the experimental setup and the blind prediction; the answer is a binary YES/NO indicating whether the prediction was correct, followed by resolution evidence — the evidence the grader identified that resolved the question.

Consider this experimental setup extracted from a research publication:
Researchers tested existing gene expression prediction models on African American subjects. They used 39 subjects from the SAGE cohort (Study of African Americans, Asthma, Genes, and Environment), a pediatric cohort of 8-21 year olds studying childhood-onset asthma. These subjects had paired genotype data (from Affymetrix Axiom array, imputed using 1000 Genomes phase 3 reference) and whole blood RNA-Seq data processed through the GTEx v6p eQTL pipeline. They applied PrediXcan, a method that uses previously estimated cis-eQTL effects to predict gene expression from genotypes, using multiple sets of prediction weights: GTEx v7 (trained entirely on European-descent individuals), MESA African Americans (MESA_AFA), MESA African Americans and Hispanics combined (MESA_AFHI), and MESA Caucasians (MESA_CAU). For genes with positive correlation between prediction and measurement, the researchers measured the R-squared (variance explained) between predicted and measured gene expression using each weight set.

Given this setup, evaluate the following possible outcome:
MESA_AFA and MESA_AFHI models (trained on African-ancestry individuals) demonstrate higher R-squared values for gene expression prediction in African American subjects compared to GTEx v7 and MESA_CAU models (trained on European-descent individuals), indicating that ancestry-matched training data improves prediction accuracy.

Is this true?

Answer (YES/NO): NO